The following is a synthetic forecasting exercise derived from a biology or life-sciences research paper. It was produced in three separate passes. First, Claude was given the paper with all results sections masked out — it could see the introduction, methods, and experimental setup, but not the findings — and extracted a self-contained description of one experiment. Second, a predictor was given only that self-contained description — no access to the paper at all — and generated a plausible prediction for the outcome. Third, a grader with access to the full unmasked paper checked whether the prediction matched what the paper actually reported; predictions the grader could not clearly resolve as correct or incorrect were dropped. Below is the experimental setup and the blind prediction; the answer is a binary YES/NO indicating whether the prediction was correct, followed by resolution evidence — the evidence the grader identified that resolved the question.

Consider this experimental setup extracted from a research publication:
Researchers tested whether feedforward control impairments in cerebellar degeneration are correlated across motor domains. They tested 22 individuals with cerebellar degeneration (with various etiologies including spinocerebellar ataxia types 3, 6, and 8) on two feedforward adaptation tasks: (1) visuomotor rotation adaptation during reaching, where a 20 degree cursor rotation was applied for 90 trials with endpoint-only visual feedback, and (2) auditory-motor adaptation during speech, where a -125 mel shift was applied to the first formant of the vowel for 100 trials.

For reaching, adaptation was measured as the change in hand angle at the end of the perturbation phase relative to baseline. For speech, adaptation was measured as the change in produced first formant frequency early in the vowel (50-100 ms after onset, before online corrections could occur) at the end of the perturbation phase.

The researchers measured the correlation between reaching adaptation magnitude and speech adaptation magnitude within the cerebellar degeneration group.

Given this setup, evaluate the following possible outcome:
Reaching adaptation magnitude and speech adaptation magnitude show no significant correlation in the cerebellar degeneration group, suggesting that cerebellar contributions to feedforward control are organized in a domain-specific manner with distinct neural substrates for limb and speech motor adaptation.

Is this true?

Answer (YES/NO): YES